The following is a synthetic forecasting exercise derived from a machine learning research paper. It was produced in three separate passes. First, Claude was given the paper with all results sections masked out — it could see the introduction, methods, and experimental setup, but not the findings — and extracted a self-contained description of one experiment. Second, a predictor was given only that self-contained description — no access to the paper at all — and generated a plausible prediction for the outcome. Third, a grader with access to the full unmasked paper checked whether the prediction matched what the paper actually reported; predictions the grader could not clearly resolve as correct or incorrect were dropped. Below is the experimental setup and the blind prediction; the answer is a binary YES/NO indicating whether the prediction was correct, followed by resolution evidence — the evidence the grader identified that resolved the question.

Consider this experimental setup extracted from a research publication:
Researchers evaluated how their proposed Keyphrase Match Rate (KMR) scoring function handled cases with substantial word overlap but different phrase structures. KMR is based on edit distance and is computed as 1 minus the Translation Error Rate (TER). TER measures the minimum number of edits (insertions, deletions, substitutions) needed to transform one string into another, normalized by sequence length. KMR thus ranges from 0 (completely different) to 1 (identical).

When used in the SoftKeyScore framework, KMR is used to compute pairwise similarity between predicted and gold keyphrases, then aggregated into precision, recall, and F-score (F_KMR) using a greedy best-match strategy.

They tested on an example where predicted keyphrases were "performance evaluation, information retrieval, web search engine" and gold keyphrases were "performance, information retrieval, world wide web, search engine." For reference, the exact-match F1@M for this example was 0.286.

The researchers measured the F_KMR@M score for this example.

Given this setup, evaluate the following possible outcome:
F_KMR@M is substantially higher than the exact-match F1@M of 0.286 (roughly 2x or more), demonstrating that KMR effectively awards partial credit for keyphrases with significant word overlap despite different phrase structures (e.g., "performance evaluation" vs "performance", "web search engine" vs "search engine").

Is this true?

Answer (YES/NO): NO